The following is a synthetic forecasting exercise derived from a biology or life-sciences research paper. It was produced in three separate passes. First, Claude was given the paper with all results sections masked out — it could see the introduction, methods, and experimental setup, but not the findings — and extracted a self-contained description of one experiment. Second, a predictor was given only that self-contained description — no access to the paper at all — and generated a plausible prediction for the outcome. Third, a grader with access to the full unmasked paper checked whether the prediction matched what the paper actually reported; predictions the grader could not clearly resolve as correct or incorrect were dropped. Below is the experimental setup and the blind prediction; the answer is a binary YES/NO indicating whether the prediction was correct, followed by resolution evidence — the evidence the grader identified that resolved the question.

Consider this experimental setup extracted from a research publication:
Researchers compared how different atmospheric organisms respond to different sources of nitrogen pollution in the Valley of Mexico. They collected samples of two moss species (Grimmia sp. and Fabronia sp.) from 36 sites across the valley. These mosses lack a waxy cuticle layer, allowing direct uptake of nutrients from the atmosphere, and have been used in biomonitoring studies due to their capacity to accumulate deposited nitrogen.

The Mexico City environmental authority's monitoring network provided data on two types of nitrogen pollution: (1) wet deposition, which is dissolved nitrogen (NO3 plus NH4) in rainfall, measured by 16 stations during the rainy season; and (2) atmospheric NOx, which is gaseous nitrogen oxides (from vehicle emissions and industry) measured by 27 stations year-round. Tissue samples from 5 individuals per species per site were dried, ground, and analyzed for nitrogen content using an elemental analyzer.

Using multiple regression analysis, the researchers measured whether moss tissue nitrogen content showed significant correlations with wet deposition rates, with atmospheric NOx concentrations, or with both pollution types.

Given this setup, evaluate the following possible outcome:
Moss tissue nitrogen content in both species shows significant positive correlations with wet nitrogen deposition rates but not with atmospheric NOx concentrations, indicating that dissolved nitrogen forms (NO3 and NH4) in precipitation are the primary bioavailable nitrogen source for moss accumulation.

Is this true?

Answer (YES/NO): NO